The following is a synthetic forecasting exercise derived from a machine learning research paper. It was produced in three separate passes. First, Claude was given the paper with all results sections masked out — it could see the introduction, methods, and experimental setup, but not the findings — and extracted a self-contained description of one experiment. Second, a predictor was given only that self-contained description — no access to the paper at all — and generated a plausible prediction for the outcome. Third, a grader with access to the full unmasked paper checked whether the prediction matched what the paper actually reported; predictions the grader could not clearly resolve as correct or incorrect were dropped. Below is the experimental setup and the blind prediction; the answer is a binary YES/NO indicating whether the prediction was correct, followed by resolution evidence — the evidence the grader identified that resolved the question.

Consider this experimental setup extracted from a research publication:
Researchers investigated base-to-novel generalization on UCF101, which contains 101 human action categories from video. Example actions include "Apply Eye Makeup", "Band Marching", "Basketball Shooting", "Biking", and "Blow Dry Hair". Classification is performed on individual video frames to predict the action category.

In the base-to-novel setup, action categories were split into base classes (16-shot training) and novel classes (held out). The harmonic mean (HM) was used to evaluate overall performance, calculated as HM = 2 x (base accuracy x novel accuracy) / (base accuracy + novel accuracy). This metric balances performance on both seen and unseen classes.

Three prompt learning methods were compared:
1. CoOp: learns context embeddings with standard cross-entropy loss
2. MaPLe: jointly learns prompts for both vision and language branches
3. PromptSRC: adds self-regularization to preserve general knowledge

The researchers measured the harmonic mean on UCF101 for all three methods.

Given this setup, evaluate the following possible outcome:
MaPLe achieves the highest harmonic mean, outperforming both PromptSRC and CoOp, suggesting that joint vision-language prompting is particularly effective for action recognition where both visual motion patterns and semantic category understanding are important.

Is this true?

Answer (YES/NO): NO